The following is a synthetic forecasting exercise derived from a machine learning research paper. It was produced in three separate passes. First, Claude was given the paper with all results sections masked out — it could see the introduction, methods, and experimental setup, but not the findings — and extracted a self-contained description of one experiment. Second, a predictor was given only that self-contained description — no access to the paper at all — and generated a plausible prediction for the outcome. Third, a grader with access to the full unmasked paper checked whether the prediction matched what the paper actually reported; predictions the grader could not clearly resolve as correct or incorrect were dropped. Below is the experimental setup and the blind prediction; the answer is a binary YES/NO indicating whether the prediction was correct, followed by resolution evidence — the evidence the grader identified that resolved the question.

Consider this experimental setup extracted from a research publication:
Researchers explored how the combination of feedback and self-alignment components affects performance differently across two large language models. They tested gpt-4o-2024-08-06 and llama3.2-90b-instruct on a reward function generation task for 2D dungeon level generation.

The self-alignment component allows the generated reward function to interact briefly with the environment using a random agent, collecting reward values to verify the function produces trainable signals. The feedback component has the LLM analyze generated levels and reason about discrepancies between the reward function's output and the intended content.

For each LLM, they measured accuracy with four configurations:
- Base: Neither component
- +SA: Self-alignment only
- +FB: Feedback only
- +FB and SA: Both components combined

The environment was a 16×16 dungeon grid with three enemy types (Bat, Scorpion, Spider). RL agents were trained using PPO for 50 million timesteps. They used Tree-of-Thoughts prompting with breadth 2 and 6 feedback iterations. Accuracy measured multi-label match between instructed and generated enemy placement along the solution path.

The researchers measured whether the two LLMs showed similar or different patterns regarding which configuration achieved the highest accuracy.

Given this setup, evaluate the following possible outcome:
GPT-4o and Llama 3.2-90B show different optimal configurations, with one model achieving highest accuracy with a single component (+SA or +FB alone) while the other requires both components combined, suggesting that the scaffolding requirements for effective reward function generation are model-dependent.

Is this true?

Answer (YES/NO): YES